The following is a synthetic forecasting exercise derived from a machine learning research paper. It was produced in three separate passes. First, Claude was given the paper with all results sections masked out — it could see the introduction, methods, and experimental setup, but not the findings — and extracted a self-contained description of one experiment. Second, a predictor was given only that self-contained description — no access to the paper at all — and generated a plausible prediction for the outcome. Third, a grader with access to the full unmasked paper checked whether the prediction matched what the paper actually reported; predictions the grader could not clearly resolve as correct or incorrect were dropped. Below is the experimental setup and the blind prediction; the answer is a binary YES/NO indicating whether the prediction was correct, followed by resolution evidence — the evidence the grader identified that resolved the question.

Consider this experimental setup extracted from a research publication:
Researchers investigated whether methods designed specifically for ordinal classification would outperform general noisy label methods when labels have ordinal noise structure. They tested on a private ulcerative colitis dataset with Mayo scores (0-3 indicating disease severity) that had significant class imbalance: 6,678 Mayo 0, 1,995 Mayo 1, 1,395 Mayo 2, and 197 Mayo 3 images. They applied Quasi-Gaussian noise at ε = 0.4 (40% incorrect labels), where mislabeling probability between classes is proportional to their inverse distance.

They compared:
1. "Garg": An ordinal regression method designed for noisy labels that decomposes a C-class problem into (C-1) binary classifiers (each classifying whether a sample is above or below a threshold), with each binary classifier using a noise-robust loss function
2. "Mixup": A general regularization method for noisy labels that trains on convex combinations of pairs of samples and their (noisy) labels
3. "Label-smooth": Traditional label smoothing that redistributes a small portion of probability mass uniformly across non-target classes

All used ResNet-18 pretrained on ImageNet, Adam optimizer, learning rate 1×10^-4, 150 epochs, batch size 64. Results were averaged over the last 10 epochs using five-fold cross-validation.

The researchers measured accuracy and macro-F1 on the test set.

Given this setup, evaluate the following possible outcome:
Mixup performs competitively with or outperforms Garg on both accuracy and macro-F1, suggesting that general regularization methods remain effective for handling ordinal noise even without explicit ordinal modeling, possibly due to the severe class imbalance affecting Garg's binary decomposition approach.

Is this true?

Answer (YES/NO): YES